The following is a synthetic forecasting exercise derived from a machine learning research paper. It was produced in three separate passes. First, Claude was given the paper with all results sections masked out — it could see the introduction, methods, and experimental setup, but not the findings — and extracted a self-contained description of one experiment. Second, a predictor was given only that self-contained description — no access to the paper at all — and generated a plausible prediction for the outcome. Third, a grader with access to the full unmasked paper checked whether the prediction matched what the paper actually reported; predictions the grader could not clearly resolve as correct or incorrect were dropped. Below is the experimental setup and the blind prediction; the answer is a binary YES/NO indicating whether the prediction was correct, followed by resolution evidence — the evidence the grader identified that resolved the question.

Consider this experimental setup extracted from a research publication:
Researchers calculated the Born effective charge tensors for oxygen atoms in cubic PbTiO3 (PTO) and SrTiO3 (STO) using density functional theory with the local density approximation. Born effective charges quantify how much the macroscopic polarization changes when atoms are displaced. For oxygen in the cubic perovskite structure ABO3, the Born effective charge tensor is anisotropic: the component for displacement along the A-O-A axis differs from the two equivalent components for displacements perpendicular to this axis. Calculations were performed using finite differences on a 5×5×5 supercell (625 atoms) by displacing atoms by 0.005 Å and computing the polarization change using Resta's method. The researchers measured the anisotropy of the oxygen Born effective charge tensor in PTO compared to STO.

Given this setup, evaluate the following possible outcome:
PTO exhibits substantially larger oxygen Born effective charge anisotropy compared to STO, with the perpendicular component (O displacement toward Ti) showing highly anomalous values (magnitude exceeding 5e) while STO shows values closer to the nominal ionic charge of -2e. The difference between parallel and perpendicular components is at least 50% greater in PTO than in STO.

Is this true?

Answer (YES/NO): NO